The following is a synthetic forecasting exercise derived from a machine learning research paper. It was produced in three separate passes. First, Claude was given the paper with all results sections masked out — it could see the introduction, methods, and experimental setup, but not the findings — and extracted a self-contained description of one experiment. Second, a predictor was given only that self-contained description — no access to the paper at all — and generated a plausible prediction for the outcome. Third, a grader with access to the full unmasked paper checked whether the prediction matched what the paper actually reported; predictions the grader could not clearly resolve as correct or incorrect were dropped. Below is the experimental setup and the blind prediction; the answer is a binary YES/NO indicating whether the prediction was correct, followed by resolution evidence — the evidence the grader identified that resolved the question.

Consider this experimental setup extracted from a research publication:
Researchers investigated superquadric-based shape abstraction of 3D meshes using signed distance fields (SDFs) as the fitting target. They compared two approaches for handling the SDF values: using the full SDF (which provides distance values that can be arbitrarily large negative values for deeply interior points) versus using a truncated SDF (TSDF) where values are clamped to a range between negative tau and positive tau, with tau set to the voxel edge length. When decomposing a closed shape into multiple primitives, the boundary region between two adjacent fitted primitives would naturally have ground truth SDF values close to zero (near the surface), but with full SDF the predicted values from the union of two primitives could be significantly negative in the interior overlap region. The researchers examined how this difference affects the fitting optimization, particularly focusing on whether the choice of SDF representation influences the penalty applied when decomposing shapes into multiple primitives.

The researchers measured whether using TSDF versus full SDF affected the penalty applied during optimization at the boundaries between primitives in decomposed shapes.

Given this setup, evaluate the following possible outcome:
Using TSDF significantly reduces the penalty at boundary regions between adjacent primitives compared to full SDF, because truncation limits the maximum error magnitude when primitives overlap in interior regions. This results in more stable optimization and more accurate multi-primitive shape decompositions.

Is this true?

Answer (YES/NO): YES